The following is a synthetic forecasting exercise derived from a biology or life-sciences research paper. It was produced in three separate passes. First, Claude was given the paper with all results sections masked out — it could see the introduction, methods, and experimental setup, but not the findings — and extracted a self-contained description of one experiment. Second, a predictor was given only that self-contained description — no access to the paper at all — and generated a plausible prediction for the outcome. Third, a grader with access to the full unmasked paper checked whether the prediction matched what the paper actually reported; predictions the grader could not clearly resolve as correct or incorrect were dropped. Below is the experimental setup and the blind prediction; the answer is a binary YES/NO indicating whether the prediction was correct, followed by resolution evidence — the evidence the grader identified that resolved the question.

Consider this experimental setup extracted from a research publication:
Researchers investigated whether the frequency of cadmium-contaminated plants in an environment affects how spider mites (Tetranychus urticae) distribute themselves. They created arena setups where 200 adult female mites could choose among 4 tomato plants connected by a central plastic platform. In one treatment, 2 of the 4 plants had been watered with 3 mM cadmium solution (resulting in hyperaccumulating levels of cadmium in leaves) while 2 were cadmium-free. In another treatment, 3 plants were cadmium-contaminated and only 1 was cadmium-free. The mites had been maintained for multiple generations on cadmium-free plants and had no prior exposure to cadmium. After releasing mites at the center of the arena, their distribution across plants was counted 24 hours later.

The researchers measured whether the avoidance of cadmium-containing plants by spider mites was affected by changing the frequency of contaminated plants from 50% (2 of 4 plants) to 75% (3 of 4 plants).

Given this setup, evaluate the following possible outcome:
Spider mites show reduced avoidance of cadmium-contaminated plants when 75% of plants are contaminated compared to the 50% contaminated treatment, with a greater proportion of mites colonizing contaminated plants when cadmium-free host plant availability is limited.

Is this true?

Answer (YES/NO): NO